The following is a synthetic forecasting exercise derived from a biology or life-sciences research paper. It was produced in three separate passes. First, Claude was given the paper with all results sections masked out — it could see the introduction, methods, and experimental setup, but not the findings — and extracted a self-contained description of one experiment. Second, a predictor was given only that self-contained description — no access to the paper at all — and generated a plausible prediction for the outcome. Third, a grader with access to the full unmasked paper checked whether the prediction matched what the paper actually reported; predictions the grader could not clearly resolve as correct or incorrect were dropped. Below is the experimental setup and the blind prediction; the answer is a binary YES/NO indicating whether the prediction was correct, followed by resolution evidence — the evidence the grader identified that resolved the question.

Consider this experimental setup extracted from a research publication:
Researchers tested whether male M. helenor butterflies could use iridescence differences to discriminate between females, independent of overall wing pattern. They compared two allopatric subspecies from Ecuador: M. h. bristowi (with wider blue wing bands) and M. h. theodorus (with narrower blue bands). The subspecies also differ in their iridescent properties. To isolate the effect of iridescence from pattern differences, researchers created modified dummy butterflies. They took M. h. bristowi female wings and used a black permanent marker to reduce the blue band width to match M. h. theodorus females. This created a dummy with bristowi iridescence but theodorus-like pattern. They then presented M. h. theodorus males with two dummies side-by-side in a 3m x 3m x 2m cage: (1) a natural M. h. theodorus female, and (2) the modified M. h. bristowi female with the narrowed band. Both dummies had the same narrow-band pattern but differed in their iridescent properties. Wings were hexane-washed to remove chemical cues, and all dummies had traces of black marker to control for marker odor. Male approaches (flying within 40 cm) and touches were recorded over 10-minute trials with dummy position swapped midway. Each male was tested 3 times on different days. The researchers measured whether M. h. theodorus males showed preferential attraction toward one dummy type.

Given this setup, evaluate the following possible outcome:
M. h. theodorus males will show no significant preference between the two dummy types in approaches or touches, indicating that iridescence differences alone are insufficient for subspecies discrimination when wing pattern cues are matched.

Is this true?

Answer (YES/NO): NO